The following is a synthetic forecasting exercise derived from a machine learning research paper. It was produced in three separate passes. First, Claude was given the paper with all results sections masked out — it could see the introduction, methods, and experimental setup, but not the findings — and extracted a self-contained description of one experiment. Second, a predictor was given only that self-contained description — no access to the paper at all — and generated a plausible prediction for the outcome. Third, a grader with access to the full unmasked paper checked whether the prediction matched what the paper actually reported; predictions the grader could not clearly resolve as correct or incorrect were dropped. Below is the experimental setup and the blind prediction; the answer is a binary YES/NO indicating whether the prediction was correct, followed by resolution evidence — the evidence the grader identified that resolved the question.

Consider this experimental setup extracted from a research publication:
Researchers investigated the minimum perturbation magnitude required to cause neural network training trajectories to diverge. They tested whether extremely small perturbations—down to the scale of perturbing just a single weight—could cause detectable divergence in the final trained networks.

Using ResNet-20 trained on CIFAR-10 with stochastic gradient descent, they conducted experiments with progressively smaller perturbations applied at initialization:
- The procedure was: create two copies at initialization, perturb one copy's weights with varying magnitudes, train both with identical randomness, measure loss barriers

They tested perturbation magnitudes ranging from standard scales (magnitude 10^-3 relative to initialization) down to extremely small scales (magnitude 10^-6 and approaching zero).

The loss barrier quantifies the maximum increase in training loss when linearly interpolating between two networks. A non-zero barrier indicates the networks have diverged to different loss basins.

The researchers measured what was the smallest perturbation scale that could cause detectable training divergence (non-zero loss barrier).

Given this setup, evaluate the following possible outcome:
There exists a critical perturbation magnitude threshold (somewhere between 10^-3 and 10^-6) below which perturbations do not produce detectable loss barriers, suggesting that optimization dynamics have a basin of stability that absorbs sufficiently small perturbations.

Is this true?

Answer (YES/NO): NO